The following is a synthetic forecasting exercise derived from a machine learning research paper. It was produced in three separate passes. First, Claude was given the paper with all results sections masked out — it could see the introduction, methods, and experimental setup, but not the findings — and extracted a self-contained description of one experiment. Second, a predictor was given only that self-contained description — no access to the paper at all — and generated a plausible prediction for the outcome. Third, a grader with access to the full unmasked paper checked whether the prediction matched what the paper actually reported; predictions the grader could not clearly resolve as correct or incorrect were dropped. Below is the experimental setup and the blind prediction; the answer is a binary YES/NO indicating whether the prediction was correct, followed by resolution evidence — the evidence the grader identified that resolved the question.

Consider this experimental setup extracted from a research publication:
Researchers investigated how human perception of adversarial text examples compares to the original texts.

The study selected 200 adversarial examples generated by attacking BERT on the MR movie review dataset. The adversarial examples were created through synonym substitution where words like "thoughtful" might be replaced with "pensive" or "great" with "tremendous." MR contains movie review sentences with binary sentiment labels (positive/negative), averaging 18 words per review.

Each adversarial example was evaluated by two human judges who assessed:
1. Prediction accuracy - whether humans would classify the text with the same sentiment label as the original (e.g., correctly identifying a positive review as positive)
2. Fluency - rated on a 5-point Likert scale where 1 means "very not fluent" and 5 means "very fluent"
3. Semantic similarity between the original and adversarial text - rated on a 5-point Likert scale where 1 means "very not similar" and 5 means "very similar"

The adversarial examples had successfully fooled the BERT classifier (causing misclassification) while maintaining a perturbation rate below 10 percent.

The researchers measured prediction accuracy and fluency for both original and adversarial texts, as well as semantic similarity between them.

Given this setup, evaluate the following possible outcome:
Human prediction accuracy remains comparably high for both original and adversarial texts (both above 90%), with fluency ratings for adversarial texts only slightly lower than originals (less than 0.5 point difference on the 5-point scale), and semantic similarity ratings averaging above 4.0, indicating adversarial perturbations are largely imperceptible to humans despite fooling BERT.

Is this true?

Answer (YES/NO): NO